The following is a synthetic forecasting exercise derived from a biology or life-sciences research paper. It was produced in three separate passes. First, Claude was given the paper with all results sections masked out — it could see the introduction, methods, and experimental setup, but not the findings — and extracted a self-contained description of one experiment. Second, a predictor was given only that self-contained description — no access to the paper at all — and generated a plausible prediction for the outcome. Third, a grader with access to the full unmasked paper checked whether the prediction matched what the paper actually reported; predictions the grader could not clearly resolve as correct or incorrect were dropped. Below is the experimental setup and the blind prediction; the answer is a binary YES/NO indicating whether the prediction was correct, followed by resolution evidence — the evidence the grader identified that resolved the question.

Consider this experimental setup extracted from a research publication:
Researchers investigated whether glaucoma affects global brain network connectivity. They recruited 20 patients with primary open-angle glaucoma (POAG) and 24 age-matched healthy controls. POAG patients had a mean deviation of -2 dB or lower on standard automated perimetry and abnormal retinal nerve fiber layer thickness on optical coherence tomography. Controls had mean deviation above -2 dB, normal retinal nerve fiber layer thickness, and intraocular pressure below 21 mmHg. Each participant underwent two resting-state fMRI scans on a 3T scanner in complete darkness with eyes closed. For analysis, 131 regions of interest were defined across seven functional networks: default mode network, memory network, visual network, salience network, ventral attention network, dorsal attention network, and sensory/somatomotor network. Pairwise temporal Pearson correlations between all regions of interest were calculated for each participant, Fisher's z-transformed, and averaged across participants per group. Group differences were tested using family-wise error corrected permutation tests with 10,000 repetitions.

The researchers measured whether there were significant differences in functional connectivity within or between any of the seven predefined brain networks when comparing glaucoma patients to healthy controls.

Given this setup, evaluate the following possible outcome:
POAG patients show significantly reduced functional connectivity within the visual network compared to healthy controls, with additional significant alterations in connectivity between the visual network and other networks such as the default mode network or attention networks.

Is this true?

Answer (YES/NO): NO